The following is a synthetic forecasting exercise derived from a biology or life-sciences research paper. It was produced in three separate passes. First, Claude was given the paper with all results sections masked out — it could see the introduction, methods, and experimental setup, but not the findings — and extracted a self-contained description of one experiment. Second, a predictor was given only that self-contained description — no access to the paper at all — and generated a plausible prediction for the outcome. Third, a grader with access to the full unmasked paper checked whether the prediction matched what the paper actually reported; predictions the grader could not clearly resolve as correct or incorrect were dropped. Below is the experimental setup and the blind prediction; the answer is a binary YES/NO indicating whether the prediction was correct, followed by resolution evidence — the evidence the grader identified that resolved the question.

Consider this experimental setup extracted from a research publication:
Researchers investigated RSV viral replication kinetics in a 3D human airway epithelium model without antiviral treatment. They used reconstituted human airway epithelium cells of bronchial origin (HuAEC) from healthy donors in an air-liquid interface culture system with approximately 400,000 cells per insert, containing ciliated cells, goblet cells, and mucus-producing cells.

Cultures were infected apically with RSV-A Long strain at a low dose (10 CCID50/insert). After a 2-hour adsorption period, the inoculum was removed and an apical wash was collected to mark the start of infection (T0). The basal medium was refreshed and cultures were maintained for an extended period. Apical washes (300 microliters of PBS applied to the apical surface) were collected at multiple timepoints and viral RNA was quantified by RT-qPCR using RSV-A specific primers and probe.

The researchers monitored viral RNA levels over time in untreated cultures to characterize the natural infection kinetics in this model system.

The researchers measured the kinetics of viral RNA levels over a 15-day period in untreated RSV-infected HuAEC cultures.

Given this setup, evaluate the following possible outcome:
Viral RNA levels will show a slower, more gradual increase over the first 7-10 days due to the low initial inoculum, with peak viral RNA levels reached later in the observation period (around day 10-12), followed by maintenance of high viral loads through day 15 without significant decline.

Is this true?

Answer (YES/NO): NO